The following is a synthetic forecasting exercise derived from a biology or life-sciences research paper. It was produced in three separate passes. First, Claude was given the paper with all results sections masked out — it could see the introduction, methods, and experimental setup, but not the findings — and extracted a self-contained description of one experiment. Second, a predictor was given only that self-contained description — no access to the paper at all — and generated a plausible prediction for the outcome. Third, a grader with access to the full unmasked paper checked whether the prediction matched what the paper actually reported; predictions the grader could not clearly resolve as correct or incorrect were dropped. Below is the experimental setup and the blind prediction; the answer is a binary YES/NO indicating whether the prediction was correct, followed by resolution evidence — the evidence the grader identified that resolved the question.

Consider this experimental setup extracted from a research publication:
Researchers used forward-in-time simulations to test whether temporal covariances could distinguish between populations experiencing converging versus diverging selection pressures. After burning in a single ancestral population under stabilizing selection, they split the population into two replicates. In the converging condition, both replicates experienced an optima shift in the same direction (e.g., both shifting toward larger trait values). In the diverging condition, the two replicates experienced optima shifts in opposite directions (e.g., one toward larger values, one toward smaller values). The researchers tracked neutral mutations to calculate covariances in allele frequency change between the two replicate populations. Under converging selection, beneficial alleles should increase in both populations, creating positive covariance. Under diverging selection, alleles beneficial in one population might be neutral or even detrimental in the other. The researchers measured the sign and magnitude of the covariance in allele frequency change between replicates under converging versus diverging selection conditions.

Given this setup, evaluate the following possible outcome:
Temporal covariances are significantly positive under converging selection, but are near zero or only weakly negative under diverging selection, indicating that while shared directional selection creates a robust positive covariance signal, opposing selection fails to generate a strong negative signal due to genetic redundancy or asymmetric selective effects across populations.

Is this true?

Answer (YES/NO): NO